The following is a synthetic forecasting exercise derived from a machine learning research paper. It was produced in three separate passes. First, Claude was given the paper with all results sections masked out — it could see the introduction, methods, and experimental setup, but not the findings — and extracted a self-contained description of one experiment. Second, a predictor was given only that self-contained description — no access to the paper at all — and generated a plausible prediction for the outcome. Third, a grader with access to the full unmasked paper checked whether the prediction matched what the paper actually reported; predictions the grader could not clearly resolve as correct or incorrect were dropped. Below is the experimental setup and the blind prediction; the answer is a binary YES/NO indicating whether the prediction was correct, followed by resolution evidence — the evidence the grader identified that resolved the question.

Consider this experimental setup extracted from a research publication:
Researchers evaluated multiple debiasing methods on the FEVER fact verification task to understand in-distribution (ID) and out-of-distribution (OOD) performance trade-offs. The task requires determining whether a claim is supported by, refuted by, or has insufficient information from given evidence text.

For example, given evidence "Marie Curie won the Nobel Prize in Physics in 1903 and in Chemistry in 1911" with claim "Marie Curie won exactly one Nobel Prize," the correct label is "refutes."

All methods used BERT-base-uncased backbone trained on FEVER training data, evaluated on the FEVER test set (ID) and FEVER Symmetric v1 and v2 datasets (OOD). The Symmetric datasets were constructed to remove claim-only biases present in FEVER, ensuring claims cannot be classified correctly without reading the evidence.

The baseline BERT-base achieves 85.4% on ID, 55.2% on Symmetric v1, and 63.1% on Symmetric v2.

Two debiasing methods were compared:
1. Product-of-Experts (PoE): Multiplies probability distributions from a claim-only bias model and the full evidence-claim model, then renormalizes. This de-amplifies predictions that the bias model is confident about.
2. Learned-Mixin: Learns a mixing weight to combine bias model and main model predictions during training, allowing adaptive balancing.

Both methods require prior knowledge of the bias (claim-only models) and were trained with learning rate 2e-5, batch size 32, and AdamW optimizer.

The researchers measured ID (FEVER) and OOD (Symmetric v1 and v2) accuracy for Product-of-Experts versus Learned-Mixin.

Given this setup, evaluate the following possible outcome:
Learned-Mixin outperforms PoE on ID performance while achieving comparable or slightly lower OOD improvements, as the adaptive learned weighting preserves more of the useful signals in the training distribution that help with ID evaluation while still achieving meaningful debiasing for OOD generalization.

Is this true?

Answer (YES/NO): YES